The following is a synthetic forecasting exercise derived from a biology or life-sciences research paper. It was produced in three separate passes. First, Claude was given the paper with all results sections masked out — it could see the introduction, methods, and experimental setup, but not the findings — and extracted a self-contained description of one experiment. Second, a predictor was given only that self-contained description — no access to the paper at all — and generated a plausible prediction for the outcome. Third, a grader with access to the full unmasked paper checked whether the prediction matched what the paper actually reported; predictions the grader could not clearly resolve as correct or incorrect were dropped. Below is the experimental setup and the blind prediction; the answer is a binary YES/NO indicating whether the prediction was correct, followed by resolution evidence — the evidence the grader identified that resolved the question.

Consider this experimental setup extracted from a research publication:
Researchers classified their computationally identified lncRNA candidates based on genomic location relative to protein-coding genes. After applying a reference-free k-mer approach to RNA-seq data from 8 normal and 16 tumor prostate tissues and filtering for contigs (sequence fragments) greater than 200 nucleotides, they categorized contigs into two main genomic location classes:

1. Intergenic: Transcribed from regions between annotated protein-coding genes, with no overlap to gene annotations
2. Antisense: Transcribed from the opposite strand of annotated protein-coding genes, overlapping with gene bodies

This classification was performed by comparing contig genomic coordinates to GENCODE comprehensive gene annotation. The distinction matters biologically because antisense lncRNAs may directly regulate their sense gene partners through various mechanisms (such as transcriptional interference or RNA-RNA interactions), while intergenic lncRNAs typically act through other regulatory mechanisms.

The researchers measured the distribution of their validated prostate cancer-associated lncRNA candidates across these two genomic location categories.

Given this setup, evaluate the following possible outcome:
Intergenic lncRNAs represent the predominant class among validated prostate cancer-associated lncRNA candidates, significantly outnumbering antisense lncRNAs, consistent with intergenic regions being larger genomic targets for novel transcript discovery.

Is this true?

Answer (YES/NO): NO